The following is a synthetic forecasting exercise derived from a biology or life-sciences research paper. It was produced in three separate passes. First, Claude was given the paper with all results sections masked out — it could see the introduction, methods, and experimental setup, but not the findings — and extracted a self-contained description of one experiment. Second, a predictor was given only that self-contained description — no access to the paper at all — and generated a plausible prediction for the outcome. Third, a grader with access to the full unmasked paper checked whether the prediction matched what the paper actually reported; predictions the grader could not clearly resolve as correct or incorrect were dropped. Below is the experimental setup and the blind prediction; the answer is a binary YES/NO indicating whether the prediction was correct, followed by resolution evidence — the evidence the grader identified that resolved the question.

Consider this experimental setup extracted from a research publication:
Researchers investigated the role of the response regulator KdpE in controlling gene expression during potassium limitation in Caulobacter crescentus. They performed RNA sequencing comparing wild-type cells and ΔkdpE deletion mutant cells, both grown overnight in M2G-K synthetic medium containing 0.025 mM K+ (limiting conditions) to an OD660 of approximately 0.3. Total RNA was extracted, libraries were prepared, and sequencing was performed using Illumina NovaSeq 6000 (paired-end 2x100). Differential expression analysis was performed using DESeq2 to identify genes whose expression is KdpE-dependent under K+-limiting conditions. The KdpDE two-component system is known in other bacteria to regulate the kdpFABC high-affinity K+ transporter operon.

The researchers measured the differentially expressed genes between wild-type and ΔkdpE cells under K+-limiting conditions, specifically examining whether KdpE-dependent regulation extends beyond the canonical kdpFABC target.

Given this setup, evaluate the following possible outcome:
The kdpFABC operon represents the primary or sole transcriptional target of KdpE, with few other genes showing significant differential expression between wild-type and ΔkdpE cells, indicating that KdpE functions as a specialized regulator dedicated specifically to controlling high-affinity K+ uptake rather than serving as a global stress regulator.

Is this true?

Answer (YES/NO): NO